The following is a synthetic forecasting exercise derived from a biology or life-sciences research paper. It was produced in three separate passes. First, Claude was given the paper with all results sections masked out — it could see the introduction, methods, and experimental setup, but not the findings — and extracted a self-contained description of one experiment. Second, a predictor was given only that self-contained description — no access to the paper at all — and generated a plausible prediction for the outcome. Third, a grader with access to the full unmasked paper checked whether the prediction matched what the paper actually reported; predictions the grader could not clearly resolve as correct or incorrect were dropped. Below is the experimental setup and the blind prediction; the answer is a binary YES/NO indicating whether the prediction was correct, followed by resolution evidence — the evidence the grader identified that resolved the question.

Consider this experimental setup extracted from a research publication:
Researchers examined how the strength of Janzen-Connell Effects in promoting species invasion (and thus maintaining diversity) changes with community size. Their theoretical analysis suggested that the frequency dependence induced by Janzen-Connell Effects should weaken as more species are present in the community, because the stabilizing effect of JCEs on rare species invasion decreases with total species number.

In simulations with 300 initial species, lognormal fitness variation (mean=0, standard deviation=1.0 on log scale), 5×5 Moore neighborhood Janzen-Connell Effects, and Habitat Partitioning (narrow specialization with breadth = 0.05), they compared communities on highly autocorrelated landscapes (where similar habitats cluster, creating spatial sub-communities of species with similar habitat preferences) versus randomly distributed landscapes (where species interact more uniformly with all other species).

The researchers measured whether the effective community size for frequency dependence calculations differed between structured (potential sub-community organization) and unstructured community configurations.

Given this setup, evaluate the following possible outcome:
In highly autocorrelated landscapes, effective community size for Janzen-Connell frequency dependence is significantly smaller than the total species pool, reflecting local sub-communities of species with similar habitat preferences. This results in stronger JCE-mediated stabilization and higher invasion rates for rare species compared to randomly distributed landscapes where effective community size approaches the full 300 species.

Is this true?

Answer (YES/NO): YES